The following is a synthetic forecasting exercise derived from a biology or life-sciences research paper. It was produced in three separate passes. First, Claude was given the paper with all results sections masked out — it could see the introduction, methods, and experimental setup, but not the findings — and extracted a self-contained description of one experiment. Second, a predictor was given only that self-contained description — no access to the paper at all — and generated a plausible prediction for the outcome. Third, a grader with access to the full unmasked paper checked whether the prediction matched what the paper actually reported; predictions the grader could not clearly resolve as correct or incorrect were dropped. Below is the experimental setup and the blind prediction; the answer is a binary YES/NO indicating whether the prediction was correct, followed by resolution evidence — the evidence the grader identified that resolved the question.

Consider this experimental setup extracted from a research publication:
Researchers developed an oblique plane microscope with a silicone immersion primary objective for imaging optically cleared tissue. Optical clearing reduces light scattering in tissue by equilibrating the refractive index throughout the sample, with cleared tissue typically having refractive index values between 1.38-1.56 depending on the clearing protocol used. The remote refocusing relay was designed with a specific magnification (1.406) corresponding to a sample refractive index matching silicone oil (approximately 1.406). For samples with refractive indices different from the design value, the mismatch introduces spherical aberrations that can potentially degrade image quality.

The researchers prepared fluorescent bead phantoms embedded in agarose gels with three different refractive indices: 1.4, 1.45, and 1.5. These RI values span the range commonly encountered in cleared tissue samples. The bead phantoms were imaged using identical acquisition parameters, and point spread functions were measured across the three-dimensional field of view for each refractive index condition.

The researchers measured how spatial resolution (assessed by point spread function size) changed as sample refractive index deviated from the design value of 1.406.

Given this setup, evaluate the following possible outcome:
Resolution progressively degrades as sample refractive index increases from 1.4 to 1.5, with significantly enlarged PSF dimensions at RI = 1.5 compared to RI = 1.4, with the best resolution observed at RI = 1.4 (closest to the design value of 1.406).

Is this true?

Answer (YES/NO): YES